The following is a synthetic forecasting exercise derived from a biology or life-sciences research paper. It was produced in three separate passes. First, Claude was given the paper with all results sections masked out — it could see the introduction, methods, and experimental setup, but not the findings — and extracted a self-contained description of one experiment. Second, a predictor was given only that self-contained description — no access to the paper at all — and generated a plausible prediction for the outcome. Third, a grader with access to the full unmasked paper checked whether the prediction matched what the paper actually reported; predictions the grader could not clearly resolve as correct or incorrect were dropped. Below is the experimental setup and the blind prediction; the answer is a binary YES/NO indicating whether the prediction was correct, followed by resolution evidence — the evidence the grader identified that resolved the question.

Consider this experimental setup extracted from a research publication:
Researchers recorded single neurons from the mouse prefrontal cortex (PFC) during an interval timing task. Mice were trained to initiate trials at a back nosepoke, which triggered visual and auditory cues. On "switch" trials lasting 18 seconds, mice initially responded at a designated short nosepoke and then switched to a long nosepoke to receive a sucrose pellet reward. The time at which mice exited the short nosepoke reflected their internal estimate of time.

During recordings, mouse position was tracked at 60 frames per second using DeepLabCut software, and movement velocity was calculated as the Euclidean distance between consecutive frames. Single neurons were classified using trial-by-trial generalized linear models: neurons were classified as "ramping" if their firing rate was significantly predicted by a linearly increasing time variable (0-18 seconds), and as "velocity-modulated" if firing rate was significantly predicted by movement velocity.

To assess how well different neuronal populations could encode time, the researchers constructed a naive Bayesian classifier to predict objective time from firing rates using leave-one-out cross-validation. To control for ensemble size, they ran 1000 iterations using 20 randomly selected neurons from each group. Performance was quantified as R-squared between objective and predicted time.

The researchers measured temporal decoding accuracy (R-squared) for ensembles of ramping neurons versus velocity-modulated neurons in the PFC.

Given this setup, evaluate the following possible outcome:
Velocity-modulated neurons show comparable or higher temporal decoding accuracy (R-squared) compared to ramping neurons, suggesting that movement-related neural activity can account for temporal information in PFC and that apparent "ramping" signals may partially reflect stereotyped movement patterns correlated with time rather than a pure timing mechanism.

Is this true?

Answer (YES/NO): YES